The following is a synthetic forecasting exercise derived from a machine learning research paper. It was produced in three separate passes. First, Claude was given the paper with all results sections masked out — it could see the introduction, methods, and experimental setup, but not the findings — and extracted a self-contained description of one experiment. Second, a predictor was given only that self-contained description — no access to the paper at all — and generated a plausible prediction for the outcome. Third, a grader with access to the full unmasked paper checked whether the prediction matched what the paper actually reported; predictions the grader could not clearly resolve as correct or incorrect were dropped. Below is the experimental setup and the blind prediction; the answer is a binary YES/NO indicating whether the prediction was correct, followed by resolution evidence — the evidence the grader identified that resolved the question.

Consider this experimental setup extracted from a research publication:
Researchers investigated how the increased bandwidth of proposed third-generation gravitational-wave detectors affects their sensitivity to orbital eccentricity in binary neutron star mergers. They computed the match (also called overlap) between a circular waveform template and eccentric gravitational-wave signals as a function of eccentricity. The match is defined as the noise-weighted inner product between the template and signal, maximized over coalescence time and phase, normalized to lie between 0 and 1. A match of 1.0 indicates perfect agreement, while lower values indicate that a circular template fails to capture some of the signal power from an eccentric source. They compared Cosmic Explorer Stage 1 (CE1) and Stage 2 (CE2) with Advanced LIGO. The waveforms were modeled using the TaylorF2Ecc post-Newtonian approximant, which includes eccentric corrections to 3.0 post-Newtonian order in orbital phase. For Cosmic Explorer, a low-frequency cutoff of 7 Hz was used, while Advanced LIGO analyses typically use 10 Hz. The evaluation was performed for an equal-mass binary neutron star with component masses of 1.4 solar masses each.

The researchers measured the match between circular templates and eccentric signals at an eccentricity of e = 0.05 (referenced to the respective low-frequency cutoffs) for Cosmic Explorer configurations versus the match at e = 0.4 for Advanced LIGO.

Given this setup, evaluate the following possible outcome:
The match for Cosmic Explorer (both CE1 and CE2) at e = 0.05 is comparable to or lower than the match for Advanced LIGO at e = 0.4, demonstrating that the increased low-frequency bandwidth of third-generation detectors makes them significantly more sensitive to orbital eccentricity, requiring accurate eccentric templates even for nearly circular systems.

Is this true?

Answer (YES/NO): YES